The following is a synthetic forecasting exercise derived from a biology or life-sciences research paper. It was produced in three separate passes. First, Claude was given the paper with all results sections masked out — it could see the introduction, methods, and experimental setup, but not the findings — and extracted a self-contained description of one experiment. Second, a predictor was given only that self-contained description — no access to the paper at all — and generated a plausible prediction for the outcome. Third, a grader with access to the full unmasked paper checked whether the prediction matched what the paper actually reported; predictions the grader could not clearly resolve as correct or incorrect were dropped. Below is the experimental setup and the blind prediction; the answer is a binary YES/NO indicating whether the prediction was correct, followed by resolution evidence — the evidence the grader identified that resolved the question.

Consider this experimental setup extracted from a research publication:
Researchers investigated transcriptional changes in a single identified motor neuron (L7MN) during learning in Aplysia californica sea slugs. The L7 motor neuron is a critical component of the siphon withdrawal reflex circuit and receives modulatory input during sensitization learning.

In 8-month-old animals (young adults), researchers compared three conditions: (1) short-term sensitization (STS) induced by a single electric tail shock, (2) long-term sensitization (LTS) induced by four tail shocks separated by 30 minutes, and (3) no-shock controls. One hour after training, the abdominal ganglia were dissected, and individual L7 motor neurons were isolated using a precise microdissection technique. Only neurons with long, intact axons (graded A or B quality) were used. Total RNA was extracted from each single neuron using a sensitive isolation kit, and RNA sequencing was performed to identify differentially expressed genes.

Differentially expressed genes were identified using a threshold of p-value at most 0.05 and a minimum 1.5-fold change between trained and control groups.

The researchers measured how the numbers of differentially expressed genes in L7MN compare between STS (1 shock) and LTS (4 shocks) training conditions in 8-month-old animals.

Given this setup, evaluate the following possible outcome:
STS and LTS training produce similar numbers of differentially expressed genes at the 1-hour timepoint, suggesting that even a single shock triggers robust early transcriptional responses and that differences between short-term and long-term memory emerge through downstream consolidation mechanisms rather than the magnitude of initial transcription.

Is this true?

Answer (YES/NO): NO